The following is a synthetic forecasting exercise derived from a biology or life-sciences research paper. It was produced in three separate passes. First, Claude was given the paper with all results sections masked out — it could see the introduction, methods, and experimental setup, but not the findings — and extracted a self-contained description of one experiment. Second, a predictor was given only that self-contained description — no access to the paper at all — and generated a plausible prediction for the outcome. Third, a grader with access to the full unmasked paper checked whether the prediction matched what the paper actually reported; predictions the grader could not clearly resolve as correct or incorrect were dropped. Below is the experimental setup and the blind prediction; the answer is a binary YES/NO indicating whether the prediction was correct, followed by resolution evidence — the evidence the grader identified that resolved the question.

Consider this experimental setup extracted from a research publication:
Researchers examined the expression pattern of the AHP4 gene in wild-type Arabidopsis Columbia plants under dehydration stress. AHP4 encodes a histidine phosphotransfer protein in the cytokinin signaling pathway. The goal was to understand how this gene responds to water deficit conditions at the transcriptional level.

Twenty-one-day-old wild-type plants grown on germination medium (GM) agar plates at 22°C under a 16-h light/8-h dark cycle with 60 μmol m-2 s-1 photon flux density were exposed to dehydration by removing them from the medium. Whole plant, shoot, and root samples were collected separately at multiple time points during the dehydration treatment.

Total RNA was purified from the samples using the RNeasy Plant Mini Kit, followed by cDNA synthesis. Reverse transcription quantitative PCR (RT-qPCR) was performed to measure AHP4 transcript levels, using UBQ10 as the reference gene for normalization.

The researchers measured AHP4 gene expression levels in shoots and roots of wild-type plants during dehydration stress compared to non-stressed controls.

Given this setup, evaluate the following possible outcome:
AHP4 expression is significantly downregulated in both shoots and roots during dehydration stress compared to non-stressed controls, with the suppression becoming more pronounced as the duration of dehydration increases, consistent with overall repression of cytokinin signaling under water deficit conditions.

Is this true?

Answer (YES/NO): NO